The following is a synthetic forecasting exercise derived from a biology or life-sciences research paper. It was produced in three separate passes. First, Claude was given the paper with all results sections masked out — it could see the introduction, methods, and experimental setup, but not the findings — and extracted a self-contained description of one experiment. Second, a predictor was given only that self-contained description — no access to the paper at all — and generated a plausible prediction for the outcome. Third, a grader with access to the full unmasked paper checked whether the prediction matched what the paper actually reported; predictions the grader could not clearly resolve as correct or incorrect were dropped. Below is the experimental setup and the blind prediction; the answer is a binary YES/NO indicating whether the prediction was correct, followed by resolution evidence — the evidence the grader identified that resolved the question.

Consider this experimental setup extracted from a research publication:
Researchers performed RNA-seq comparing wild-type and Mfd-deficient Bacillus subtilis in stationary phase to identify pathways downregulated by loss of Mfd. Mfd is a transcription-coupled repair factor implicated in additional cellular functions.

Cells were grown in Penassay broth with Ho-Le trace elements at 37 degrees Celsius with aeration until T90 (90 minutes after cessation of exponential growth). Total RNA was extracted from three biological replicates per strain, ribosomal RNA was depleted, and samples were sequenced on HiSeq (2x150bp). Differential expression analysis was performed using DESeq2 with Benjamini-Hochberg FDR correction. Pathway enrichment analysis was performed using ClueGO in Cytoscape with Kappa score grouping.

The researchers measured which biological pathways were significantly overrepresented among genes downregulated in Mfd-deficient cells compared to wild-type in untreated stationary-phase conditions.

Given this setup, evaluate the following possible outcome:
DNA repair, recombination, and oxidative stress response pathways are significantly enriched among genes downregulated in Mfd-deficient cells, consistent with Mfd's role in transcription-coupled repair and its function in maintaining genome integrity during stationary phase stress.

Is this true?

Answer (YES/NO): NO